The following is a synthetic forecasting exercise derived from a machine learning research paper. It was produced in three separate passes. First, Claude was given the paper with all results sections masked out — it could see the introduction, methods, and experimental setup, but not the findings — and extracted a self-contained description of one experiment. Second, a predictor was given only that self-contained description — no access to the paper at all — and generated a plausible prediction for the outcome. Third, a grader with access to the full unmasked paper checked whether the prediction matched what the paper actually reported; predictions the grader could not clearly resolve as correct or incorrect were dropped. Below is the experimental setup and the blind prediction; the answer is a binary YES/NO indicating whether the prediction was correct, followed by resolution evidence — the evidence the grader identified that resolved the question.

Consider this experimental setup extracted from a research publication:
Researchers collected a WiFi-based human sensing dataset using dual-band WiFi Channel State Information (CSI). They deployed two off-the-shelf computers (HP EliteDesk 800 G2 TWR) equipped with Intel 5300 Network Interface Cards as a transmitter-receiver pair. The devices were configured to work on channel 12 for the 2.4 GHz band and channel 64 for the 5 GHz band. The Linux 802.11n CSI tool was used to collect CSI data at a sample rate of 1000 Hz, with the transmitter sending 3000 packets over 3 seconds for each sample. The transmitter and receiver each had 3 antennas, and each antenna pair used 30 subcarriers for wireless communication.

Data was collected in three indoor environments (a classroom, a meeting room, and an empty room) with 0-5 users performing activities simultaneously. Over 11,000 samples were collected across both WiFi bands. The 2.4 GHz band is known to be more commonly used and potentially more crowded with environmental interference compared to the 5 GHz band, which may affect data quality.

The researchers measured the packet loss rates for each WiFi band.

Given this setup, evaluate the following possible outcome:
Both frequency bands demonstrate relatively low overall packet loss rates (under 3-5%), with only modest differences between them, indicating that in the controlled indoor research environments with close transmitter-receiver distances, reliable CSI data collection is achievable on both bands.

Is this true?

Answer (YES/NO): NO